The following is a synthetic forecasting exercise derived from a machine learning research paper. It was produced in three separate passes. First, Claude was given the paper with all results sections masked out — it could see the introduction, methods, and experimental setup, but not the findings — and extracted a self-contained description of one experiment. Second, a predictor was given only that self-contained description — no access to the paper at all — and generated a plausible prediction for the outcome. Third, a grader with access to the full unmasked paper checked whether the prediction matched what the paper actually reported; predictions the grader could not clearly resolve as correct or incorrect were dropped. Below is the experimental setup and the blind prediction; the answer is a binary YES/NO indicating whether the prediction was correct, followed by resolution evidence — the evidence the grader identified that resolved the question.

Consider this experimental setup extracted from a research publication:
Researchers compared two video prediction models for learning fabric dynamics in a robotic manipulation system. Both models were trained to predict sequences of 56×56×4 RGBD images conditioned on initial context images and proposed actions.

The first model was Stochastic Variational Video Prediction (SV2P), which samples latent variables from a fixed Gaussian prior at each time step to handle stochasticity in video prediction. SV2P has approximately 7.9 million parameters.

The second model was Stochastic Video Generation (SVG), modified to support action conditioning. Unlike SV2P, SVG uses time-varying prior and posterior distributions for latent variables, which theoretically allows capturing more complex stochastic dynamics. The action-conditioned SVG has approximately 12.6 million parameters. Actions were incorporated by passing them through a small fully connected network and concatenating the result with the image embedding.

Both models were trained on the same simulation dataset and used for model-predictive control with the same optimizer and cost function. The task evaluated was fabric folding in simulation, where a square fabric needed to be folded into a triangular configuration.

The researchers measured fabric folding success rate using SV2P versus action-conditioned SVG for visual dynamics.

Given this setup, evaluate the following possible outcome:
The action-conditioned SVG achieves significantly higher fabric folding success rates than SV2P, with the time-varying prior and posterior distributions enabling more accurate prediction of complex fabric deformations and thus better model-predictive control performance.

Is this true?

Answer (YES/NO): NO